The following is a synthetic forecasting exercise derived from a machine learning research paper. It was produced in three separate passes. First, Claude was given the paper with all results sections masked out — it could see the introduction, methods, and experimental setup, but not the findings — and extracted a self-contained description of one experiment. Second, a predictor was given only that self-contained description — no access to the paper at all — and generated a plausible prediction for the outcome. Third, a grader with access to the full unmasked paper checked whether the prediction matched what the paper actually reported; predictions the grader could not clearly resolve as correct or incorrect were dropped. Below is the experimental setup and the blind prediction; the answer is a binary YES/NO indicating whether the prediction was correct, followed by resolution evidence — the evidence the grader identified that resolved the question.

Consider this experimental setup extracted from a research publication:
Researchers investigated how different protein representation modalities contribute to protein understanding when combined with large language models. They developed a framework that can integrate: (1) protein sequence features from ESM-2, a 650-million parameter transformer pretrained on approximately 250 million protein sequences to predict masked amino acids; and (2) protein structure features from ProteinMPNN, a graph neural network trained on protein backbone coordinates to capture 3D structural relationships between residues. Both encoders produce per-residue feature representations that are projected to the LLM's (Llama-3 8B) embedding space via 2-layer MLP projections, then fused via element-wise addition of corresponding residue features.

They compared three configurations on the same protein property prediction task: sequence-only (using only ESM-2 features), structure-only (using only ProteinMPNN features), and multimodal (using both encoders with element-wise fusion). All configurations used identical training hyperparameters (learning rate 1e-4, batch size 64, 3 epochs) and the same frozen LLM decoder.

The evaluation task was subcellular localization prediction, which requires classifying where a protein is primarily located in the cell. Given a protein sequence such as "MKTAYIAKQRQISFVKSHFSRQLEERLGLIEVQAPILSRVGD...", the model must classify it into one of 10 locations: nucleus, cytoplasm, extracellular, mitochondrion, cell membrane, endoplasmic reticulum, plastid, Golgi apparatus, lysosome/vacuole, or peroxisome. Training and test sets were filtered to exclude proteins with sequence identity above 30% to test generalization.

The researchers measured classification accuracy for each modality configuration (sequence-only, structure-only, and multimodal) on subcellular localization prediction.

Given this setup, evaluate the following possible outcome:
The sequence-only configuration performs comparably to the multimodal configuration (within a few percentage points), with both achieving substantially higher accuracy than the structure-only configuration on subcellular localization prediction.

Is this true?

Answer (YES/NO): NO